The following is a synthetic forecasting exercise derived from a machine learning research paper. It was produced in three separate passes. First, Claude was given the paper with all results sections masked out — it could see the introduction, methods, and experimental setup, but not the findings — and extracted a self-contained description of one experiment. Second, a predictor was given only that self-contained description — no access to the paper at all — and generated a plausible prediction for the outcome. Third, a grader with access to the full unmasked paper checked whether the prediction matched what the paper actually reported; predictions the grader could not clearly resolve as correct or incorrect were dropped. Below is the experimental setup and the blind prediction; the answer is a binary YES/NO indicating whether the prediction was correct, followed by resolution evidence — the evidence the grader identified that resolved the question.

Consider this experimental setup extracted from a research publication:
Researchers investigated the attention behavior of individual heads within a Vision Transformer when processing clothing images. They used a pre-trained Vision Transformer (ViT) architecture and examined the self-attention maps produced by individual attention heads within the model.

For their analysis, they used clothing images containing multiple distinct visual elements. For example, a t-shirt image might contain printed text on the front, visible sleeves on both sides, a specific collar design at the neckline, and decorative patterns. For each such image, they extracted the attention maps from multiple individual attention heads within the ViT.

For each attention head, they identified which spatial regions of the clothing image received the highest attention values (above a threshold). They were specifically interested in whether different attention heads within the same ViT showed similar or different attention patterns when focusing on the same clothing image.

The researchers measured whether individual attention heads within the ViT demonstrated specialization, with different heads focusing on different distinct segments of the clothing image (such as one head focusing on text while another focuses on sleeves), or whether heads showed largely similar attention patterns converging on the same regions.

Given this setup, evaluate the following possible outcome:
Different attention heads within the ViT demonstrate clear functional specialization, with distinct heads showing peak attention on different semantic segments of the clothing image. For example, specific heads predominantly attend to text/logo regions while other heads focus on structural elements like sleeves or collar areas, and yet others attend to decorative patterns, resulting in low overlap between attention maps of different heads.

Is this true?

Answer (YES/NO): YES